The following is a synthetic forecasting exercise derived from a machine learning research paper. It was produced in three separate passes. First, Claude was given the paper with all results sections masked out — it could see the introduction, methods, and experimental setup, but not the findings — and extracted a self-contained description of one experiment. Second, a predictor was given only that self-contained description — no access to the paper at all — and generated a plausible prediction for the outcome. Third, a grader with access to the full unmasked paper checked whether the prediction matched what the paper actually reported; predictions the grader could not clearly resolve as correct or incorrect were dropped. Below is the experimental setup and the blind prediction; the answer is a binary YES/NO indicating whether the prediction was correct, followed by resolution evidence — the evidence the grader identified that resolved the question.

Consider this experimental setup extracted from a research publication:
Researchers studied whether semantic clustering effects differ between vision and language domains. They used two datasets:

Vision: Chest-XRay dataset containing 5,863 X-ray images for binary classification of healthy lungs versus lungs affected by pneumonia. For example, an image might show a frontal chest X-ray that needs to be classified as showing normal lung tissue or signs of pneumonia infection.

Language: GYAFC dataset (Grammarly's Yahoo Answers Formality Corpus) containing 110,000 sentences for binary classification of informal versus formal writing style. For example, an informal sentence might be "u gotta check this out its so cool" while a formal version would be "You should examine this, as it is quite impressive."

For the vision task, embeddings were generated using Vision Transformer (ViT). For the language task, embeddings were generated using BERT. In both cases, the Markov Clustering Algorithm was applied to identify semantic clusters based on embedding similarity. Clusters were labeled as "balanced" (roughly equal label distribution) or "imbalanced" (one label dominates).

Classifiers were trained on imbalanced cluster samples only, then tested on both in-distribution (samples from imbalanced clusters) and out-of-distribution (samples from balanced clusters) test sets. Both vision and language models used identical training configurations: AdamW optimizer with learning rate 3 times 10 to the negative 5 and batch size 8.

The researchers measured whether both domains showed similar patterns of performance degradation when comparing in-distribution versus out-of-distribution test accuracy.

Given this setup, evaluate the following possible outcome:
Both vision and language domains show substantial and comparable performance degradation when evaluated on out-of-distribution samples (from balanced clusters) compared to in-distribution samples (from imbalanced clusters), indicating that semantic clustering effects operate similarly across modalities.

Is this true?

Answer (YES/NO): YES